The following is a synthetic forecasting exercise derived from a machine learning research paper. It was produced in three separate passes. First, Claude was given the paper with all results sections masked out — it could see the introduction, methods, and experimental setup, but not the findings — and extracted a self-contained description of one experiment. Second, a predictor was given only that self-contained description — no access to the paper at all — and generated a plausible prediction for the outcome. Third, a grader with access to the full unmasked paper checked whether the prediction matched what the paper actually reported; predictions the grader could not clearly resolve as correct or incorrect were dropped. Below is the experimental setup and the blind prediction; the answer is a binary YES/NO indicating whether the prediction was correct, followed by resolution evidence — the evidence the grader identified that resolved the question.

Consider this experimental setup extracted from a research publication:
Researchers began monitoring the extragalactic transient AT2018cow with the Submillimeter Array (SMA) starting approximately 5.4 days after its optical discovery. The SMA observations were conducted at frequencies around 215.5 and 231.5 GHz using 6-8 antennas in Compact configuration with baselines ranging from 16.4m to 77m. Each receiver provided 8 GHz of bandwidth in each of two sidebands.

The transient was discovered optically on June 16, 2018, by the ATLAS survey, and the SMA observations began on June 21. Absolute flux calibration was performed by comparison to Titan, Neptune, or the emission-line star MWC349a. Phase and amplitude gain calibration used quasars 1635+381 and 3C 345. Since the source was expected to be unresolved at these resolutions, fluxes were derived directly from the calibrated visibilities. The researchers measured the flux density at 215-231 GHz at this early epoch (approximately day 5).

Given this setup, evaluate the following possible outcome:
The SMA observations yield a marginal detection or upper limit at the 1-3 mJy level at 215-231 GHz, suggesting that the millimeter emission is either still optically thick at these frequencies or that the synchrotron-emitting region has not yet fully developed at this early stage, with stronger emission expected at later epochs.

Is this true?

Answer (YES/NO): NO